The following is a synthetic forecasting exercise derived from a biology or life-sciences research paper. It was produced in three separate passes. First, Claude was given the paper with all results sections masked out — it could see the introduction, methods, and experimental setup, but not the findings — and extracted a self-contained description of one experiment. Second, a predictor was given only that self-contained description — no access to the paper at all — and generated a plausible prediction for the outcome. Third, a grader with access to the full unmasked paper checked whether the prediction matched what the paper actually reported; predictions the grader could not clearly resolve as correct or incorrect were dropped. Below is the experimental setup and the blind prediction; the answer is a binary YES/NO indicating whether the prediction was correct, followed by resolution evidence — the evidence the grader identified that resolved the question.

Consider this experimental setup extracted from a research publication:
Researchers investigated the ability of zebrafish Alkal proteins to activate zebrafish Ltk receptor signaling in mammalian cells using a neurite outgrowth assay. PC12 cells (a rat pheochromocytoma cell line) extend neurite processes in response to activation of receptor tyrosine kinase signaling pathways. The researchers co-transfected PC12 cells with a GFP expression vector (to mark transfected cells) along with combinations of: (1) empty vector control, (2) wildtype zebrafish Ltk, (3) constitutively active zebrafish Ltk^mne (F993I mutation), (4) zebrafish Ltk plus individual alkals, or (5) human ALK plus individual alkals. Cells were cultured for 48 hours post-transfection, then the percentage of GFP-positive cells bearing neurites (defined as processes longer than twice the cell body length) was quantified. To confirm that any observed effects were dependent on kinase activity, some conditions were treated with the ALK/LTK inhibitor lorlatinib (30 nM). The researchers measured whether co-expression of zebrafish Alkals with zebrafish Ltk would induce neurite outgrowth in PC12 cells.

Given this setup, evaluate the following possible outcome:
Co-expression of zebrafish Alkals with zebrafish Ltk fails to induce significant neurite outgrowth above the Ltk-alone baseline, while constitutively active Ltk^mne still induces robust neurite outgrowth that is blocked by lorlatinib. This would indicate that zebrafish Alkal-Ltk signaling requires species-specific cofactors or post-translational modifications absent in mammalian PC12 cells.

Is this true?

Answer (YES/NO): NO